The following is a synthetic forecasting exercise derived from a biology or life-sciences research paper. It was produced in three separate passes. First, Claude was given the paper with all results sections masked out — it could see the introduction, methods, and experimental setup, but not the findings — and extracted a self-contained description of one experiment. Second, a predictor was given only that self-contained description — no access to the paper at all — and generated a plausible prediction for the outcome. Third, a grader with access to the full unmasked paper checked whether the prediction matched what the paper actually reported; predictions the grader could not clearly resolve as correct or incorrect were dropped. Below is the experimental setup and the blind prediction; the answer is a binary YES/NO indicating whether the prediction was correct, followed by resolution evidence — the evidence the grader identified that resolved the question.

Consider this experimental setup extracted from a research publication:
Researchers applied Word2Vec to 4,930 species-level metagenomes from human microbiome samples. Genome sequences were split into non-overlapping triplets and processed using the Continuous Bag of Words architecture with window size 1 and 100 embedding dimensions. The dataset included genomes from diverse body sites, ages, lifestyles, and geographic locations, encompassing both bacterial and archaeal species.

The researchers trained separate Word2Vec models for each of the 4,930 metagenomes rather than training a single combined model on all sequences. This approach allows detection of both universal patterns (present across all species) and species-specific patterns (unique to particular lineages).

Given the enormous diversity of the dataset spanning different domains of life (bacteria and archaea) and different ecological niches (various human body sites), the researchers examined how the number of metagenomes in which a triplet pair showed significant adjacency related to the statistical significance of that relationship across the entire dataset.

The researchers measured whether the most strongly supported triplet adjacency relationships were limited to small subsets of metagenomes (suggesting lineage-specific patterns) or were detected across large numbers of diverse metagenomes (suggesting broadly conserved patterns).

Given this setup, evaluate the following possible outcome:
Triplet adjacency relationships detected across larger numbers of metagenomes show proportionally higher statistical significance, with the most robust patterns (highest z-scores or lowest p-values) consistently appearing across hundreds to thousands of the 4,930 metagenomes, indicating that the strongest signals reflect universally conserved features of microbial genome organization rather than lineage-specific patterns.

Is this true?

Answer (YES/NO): NO